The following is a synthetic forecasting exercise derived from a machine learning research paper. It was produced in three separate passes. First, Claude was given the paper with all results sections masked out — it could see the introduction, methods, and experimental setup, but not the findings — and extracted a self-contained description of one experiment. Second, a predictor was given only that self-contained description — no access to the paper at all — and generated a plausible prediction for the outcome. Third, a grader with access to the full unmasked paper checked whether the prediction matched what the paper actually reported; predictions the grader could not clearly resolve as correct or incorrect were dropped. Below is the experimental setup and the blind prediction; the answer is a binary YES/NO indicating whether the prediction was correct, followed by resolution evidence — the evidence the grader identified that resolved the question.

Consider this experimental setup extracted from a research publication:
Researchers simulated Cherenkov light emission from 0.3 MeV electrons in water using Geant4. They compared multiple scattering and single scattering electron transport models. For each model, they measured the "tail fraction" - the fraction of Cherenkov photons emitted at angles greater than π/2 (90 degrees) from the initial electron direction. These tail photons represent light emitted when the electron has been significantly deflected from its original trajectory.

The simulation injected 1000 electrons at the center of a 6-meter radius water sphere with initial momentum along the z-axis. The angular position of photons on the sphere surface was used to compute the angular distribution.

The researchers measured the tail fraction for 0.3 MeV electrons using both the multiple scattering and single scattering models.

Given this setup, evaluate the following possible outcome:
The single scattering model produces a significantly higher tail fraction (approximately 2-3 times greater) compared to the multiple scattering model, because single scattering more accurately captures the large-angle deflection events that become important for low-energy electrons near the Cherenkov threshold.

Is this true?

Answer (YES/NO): NO